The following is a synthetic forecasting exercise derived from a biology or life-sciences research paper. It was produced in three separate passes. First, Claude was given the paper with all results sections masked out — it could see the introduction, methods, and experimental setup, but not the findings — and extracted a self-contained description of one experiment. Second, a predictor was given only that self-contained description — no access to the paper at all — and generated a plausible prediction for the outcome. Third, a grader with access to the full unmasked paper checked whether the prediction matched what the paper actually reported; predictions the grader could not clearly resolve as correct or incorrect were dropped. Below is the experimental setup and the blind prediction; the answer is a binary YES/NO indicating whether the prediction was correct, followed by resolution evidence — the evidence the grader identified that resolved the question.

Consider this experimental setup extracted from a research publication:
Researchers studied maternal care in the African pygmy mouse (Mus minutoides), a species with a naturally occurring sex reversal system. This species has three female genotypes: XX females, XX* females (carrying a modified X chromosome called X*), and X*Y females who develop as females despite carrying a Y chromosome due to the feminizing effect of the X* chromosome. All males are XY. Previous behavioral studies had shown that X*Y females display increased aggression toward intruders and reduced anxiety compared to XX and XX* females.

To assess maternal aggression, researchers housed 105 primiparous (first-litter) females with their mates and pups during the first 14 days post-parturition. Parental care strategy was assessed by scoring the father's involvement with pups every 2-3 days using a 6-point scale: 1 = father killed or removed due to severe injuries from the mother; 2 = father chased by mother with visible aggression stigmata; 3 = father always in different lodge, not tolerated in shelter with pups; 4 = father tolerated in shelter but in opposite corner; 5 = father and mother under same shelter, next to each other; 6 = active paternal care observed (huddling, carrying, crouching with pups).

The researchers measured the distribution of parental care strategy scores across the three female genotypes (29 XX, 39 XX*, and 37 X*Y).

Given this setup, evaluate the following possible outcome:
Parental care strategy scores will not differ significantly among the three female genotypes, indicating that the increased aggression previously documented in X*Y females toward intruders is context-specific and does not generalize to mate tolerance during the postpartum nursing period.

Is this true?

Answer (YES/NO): NO